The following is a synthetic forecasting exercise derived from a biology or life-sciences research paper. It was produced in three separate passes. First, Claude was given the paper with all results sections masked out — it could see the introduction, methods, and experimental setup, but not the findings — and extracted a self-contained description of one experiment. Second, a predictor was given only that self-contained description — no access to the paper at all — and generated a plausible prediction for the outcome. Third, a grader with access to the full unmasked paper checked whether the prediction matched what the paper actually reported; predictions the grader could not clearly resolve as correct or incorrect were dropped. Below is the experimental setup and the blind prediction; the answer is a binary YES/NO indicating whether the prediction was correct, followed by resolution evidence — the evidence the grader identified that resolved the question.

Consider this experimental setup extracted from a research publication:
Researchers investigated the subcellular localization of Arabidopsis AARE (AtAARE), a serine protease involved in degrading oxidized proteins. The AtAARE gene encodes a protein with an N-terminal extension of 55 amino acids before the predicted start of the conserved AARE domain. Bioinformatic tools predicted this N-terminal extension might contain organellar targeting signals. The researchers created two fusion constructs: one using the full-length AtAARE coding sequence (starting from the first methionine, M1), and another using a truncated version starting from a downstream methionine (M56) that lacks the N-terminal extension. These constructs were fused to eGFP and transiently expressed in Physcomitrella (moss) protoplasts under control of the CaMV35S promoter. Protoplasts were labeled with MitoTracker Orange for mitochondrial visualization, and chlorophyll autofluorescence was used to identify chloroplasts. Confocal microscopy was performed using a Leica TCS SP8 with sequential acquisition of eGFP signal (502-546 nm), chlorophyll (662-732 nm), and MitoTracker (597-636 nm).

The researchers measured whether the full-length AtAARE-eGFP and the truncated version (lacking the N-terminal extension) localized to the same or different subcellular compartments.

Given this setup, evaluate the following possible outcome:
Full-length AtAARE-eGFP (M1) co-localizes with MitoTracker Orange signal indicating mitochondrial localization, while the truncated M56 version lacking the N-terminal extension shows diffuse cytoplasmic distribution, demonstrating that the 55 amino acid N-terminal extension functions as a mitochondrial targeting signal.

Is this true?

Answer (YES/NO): NO